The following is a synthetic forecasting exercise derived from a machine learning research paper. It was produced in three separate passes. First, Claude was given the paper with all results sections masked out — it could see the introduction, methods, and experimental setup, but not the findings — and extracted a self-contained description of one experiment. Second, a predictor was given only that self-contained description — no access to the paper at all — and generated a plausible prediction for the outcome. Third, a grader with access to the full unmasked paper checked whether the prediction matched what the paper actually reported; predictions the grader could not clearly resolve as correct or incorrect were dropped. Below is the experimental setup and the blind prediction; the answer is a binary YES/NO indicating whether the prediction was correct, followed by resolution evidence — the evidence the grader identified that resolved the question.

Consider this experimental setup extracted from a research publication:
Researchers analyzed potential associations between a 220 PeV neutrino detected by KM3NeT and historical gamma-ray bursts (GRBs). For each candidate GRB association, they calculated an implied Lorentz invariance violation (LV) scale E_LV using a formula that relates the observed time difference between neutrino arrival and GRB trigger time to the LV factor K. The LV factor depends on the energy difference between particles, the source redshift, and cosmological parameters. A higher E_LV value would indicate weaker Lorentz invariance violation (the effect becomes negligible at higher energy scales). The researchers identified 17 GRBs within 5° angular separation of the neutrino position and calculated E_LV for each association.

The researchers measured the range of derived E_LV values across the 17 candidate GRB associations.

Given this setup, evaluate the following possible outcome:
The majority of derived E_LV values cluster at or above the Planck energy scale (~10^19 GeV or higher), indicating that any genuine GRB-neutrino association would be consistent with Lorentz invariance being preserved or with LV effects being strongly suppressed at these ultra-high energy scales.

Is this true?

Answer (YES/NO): NO